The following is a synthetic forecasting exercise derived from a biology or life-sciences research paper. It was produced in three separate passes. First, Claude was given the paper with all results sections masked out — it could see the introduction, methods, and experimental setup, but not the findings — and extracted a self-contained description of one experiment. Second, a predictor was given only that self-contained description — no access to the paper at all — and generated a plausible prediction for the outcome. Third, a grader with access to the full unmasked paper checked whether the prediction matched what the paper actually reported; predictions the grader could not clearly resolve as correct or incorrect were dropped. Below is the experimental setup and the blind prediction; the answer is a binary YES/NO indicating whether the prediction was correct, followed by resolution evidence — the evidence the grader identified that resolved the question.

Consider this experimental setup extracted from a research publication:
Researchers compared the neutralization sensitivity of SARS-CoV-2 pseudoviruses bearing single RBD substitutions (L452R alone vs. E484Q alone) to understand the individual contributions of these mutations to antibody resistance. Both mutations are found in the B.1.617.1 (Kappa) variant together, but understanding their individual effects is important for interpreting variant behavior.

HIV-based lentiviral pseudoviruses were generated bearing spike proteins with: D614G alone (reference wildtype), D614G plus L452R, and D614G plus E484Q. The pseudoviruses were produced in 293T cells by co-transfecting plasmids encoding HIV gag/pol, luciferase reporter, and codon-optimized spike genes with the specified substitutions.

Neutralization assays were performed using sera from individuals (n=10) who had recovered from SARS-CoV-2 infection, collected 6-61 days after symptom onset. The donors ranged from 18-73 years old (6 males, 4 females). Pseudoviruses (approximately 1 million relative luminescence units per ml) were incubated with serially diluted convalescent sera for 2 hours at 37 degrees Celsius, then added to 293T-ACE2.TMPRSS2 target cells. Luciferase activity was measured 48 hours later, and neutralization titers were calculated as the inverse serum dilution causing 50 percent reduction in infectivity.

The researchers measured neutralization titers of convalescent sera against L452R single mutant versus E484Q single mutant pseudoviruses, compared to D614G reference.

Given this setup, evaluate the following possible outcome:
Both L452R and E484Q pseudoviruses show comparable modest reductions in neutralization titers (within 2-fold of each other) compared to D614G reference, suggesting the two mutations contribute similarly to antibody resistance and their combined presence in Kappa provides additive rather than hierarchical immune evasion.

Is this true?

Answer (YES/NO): NO